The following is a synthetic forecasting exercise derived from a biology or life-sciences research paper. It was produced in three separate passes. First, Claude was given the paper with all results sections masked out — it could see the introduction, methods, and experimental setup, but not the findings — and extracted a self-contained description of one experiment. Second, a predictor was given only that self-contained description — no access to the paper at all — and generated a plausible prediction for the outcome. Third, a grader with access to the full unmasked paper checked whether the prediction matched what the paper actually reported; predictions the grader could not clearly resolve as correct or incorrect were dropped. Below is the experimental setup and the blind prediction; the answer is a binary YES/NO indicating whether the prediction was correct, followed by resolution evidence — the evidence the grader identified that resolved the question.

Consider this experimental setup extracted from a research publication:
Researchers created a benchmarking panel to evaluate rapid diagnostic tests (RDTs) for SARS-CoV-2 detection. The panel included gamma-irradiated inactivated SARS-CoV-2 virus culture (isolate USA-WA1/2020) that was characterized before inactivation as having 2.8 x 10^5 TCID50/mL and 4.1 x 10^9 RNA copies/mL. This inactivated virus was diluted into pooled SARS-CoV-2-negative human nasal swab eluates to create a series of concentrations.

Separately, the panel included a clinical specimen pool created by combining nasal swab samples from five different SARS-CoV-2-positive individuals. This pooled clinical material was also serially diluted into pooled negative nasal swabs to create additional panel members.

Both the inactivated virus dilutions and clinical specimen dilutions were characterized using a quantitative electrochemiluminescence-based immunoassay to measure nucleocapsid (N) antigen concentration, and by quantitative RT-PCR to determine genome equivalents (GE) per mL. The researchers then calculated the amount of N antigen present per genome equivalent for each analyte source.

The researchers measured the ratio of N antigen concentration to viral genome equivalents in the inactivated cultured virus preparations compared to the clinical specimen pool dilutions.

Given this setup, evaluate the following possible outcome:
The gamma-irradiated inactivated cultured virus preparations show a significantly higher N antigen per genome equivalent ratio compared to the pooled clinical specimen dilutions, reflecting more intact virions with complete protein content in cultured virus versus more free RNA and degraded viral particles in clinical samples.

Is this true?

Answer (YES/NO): NO